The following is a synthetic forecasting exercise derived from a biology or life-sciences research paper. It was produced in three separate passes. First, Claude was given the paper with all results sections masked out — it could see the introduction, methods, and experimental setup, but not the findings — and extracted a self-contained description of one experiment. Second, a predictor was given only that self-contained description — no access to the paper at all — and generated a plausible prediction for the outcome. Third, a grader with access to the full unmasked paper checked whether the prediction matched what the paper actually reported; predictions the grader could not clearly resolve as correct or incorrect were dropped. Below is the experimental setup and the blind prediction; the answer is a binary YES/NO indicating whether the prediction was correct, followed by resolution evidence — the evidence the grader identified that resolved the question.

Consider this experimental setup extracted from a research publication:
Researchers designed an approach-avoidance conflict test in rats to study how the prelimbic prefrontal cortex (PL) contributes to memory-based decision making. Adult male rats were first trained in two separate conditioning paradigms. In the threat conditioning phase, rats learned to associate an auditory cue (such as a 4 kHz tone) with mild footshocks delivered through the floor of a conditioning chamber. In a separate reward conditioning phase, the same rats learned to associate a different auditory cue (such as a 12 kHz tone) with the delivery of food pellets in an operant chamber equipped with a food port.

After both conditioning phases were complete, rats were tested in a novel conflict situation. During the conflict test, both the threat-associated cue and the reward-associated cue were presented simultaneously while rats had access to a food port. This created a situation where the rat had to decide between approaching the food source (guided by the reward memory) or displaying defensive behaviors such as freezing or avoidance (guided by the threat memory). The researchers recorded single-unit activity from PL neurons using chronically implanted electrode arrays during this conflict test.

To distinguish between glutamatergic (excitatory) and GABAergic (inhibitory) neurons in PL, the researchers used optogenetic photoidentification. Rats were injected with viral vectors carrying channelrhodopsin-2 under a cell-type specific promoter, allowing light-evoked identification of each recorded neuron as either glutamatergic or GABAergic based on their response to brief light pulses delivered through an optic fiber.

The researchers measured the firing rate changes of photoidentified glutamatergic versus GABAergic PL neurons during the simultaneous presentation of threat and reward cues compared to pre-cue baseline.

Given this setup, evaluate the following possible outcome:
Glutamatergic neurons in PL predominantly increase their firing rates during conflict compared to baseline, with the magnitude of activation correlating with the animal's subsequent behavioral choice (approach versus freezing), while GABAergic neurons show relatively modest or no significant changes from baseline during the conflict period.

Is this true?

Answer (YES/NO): NO